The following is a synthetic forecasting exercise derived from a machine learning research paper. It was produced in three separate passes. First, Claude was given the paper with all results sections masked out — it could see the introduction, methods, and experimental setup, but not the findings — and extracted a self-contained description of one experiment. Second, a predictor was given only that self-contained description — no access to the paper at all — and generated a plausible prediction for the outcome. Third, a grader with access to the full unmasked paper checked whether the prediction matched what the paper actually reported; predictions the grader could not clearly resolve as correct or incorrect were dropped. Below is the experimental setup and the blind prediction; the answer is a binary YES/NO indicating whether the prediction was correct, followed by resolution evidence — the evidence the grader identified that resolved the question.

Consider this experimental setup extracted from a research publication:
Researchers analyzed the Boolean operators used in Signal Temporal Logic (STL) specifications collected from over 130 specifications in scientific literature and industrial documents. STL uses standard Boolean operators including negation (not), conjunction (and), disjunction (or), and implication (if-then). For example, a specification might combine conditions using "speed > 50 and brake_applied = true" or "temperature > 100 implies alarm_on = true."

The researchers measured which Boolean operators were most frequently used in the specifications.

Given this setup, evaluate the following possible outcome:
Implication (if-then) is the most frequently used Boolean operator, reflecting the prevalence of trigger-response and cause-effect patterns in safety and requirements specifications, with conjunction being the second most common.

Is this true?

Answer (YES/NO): NO